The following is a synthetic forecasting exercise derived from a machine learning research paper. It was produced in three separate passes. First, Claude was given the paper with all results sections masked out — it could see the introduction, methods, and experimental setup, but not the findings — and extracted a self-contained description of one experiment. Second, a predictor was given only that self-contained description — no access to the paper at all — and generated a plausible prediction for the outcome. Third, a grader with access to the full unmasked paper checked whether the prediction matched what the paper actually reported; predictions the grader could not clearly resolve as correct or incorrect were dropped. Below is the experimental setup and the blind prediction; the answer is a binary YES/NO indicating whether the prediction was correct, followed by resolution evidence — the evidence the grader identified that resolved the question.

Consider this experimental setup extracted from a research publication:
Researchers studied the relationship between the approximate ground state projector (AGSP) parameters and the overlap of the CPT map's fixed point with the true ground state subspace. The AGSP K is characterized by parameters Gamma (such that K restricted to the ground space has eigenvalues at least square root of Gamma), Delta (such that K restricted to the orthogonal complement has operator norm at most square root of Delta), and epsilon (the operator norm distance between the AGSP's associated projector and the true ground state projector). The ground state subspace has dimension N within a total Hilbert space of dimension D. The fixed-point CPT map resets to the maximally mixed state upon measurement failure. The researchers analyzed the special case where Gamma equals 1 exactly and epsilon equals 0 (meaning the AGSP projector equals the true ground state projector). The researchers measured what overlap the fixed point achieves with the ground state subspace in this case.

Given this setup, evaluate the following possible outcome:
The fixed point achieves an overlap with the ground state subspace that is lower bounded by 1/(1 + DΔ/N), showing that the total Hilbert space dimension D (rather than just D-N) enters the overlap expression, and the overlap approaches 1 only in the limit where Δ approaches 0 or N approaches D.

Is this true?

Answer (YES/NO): NO